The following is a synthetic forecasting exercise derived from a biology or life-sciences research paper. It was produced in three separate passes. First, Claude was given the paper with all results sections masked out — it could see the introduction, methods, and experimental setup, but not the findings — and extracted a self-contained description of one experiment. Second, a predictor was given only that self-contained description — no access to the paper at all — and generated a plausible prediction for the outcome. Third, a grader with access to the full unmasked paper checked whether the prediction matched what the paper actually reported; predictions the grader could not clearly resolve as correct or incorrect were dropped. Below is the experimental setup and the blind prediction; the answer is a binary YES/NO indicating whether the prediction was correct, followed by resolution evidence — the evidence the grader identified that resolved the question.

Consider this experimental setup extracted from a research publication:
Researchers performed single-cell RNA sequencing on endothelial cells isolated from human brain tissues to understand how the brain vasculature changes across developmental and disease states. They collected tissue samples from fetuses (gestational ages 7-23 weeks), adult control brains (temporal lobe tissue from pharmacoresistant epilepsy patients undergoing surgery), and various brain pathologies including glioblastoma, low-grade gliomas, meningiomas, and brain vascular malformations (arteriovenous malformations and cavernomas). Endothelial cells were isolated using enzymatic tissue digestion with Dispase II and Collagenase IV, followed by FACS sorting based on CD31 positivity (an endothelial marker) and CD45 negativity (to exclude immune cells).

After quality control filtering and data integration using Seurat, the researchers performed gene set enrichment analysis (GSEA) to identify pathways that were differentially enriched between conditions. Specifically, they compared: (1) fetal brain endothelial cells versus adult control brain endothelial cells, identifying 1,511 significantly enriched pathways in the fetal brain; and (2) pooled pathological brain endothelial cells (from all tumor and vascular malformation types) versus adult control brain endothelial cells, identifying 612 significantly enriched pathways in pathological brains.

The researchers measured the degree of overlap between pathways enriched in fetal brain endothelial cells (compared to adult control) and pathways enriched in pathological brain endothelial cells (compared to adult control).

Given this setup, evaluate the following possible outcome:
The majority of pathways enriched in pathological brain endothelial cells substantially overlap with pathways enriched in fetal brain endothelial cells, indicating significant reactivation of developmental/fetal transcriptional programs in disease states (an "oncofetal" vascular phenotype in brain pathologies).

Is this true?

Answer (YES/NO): YES